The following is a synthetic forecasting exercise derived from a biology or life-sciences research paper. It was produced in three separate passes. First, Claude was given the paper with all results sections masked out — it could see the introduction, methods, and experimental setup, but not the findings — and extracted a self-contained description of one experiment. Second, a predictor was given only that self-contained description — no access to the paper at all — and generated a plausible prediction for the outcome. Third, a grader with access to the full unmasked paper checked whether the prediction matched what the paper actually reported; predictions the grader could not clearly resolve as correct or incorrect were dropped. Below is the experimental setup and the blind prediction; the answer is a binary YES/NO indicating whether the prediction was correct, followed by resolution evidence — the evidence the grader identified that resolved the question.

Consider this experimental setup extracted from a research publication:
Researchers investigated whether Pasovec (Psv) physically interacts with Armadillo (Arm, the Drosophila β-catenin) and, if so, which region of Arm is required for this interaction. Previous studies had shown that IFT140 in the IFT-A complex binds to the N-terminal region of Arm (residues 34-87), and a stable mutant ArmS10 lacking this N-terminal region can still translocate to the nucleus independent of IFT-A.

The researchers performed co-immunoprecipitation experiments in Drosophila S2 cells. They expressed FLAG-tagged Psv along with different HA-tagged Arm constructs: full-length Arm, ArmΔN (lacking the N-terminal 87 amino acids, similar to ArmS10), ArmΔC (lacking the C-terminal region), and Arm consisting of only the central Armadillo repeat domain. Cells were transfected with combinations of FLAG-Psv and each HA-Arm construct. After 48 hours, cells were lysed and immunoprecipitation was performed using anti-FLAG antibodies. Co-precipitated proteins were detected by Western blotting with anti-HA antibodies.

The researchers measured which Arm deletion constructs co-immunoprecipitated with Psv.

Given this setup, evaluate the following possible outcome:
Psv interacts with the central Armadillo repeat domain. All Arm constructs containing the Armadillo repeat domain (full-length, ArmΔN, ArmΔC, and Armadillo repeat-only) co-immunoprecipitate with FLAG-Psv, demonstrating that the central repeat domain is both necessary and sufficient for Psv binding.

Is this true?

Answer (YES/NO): NO